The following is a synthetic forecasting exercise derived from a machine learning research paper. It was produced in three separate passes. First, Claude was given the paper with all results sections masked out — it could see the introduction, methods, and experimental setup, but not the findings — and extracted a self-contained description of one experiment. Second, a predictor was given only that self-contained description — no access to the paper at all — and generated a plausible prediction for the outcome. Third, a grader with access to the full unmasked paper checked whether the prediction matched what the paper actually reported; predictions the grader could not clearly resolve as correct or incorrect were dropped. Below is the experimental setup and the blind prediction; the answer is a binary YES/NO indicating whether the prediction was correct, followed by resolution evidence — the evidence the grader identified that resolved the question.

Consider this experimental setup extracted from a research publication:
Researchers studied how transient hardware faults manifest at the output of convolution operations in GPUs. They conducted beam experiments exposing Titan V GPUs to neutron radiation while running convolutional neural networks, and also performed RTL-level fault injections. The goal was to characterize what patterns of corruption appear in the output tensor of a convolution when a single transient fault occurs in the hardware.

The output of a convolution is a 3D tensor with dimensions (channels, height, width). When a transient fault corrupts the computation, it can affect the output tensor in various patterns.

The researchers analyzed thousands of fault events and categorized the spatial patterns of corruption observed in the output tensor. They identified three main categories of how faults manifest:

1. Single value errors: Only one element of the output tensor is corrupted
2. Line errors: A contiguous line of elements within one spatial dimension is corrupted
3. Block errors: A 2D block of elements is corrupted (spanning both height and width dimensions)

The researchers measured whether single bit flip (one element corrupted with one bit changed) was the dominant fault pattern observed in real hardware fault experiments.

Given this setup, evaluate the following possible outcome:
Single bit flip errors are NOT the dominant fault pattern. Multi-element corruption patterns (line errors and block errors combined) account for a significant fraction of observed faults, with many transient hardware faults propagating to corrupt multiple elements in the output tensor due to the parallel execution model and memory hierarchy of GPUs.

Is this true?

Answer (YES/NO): YES